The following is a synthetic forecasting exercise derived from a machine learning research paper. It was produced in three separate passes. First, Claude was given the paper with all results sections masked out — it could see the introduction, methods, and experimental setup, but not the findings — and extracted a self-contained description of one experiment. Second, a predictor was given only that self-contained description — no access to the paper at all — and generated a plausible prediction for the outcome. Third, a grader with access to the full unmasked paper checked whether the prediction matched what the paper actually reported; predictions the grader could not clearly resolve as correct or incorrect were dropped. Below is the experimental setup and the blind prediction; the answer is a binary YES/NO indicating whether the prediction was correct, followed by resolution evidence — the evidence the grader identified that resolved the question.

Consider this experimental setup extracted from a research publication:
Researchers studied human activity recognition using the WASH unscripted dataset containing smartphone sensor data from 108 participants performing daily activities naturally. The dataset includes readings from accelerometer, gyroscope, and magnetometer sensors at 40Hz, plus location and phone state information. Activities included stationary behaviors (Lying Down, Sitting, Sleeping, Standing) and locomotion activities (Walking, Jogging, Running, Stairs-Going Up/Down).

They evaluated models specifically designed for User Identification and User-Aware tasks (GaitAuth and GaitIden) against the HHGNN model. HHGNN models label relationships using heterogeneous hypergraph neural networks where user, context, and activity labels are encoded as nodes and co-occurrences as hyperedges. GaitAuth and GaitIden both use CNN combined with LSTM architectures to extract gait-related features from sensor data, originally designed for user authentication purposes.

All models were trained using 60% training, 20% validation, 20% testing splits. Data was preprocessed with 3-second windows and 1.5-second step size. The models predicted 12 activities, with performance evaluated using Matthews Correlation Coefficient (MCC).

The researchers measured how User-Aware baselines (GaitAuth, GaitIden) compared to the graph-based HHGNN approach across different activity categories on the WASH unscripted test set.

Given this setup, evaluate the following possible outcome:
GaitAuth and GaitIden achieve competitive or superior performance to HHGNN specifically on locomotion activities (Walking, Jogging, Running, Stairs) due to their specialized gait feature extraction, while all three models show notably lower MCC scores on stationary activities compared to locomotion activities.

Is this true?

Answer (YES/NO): NO